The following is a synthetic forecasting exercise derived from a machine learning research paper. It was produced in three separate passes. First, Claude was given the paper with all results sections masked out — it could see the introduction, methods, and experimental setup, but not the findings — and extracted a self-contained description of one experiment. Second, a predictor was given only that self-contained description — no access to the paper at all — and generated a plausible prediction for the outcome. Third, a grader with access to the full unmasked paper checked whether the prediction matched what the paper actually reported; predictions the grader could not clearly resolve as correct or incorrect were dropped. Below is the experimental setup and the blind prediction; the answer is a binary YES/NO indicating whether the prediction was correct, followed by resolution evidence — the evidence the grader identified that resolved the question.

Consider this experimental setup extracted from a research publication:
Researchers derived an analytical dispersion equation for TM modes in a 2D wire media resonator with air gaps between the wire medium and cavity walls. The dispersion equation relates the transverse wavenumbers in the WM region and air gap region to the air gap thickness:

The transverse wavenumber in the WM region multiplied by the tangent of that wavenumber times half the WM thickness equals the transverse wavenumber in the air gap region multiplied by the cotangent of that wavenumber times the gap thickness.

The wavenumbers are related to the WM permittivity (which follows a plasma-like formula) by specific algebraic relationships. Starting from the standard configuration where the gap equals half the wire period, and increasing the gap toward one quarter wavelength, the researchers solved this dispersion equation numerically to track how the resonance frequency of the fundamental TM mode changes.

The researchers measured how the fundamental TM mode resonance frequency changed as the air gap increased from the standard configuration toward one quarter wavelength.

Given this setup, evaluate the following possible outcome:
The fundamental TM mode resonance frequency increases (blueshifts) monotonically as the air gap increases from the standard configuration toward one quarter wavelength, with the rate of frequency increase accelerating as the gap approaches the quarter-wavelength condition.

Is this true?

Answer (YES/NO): NO